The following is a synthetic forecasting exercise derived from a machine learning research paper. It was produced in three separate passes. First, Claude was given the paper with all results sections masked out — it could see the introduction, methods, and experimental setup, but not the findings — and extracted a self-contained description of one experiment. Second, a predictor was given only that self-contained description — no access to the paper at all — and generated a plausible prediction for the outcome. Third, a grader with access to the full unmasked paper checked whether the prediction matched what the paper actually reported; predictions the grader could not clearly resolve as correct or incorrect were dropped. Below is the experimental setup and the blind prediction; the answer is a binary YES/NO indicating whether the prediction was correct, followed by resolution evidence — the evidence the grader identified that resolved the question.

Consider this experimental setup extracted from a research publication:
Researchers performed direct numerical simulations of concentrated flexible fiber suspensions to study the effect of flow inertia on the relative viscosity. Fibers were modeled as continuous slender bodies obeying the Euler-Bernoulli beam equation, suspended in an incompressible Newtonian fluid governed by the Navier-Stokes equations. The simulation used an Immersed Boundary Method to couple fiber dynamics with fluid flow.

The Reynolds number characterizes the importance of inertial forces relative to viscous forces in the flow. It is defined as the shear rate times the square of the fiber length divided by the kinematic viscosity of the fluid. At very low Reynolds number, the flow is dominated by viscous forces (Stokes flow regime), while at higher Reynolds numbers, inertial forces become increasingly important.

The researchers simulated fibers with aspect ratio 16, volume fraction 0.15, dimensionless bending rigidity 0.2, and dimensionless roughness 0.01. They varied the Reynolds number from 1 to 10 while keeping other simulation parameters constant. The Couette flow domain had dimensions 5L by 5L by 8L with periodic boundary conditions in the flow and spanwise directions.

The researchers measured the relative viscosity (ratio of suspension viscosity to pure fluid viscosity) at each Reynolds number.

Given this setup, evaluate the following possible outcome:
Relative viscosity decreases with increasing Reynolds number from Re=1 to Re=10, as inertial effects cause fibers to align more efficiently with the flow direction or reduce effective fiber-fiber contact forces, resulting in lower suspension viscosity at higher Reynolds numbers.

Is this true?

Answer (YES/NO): NO